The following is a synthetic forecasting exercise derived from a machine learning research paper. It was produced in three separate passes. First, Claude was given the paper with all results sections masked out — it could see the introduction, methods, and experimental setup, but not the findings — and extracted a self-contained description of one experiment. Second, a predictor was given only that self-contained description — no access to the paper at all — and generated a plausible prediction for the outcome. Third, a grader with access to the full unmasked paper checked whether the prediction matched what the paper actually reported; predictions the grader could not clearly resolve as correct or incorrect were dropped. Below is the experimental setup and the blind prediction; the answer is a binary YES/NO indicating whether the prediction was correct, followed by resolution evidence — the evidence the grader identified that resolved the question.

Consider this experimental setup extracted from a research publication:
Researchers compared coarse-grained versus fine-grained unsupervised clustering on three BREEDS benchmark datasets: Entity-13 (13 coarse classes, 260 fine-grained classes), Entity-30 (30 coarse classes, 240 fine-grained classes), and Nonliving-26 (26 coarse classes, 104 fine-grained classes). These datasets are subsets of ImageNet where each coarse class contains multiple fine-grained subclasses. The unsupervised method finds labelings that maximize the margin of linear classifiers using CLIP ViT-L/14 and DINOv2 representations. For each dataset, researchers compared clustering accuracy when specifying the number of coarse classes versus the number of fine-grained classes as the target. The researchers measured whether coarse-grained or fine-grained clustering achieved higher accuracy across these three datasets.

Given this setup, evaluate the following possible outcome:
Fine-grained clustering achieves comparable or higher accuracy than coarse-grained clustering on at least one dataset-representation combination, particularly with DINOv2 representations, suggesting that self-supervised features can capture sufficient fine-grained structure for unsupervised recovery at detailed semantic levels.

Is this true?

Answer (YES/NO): YES